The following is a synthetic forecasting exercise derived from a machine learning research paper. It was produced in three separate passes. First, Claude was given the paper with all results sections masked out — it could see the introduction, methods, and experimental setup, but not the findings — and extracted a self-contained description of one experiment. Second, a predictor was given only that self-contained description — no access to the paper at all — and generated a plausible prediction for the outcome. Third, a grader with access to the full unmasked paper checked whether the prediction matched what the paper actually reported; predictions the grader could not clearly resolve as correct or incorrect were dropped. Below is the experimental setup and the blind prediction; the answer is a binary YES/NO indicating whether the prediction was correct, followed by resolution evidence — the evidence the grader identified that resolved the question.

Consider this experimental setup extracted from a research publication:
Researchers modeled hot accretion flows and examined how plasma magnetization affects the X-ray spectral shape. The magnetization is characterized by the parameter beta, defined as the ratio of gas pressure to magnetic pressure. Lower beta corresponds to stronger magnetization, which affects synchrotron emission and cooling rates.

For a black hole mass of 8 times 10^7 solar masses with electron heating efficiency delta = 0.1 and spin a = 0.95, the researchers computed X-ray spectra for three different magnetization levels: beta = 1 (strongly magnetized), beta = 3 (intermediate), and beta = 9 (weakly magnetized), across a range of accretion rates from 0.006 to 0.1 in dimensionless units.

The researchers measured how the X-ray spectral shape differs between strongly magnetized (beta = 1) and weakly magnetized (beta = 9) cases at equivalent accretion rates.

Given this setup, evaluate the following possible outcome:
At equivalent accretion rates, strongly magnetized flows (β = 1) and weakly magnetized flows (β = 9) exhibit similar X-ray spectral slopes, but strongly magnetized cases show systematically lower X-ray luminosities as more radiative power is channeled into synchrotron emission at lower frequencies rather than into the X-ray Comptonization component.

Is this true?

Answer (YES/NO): NO